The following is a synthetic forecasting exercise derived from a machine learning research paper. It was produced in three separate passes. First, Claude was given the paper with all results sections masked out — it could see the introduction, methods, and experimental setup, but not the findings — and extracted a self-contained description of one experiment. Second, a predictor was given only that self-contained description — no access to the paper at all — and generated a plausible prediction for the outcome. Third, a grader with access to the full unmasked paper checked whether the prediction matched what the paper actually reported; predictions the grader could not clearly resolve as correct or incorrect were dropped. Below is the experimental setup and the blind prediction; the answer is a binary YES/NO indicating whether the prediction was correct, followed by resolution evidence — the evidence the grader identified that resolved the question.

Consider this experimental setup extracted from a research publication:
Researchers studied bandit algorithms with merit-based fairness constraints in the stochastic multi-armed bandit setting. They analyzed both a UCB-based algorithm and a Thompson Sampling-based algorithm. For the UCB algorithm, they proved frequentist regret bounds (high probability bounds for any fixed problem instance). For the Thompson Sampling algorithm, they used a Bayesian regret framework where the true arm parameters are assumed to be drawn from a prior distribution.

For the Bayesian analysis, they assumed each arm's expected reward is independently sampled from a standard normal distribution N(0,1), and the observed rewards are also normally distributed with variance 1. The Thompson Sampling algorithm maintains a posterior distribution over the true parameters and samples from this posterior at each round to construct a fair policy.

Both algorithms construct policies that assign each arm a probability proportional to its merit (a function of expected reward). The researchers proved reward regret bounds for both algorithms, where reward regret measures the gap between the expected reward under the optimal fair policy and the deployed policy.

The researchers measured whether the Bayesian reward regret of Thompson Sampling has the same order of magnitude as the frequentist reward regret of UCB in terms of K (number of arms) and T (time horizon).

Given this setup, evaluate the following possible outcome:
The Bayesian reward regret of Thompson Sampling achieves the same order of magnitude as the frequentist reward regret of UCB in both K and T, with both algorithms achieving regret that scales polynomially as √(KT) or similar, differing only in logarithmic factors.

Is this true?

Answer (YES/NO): YES